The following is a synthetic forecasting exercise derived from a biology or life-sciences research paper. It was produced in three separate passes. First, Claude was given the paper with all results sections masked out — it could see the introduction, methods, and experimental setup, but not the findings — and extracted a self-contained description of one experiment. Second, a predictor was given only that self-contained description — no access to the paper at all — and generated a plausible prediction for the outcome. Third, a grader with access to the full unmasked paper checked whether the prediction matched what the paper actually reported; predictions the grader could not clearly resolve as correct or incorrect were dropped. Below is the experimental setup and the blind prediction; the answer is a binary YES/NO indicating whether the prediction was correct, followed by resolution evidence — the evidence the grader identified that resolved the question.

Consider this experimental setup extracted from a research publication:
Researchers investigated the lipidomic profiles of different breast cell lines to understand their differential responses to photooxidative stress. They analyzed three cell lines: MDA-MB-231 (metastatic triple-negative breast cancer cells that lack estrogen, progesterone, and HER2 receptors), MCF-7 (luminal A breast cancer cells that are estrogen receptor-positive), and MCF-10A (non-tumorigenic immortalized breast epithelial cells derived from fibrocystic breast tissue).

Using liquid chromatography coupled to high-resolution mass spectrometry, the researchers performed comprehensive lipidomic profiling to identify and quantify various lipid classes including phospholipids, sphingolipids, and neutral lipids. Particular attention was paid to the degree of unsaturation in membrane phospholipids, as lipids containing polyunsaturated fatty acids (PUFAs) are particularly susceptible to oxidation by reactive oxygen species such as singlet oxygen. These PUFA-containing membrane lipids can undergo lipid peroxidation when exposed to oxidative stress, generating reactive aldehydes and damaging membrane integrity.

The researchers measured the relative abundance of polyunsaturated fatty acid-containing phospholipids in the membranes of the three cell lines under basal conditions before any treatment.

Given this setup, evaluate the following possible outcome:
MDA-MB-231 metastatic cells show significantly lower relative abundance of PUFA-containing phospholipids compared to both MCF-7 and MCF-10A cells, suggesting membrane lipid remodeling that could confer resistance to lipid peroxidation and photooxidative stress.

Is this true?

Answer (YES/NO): NO